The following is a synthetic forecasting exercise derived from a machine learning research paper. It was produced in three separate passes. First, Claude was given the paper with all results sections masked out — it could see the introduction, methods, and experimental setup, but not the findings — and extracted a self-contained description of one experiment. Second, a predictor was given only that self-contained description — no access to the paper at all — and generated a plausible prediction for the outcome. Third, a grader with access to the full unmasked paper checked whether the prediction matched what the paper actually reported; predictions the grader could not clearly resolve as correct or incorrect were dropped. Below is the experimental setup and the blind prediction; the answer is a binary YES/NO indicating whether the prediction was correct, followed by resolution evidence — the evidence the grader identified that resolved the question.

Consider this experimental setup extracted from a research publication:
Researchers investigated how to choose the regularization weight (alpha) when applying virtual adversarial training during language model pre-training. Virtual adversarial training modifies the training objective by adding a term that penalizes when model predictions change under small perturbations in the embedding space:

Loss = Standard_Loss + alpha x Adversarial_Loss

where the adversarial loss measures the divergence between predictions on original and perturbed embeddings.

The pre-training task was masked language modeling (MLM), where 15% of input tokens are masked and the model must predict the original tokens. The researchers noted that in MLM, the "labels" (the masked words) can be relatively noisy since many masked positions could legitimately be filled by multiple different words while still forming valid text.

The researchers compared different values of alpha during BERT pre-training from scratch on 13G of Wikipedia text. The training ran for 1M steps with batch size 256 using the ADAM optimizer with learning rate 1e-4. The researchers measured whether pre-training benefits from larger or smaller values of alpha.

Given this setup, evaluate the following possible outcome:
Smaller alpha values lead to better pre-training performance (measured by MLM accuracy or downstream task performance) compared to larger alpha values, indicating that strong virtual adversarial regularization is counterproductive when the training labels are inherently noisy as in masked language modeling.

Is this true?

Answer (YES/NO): NO